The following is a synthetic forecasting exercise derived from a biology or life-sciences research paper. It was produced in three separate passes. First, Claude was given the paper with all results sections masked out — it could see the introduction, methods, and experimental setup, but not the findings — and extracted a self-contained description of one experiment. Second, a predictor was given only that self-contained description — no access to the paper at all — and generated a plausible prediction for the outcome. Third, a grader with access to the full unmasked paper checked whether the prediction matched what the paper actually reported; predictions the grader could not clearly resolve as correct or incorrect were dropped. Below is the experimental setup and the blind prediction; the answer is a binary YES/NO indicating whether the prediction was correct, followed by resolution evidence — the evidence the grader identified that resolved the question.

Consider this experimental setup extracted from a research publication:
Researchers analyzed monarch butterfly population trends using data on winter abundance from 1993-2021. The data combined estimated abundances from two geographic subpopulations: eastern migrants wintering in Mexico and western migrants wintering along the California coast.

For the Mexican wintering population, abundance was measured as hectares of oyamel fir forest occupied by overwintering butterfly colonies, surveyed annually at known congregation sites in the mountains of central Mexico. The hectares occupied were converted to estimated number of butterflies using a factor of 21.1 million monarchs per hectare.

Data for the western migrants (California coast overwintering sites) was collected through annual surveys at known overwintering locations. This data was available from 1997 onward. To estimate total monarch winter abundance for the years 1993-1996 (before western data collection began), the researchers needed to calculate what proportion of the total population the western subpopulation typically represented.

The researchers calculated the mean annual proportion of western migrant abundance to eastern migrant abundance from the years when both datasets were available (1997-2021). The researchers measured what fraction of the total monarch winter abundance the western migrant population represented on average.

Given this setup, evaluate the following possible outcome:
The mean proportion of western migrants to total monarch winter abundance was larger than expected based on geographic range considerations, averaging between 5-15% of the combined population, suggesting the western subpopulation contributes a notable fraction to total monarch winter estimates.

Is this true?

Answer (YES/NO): NO